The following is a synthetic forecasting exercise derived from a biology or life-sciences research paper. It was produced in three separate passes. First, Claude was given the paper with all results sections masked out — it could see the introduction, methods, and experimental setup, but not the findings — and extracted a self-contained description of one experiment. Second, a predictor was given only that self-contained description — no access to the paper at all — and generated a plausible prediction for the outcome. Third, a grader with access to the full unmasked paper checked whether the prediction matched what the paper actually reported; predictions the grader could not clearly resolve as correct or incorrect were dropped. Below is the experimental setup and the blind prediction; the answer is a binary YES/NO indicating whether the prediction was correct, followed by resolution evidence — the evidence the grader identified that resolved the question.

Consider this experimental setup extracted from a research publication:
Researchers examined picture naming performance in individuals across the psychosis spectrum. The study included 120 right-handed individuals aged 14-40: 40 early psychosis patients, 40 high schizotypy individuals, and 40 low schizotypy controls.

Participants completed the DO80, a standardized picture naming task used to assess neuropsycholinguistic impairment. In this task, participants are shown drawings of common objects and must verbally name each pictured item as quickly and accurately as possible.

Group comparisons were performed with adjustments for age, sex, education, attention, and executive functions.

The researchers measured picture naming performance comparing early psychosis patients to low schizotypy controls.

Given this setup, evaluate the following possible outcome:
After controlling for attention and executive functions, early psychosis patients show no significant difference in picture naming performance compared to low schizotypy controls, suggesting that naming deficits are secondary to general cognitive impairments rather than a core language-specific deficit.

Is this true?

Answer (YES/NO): NO